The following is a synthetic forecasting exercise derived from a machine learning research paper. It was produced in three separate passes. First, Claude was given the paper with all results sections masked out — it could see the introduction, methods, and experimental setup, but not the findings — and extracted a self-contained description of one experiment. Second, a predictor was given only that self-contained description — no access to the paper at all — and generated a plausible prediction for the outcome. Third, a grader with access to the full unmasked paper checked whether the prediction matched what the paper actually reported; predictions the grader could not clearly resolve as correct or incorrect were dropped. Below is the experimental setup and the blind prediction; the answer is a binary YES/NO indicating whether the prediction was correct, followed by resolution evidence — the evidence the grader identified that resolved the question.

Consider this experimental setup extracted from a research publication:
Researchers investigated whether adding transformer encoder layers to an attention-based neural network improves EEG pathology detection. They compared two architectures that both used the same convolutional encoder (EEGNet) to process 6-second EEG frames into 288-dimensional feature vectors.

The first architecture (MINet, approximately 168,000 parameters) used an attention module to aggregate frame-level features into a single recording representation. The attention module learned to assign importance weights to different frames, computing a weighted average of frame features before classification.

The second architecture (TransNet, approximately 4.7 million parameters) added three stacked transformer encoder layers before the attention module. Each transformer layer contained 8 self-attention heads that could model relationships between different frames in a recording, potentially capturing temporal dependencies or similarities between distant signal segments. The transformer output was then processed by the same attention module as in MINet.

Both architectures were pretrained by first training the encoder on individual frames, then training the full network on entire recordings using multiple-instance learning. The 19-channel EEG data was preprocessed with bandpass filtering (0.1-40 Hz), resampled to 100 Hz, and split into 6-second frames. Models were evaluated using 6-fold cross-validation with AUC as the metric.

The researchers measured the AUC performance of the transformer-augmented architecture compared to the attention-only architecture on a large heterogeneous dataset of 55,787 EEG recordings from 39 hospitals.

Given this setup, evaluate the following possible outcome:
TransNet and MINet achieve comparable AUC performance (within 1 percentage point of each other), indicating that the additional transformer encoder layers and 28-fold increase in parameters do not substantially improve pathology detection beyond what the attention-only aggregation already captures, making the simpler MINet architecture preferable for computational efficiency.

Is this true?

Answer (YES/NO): NO